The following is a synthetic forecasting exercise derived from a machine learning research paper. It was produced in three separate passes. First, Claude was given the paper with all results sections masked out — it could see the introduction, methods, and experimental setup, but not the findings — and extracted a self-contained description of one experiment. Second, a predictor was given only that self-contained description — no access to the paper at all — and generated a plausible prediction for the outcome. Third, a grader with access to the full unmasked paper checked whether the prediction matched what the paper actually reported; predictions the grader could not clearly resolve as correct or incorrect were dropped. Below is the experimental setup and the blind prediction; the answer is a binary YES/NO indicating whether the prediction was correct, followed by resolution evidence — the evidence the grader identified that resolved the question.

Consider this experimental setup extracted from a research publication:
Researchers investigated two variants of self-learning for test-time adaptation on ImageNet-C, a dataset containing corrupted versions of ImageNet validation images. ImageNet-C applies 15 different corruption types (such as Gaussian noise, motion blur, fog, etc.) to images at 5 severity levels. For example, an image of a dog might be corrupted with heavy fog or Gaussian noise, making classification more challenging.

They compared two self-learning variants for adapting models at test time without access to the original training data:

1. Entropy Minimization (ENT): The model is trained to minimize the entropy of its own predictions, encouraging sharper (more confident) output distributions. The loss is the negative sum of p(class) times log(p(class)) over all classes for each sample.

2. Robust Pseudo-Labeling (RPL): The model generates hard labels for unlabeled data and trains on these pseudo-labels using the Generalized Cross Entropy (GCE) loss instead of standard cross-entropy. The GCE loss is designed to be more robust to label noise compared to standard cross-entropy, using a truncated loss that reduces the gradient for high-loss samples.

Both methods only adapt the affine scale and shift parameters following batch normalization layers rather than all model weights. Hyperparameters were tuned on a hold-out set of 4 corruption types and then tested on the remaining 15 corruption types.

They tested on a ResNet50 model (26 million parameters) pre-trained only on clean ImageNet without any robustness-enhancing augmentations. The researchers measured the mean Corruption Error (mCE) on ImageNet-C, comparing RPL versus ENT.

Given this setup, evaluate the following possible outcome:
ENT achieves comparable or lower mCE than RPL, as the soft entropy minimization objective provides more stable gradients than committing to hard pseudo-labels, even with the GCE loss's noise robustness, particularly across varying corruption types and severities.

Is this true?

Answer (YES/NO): NO